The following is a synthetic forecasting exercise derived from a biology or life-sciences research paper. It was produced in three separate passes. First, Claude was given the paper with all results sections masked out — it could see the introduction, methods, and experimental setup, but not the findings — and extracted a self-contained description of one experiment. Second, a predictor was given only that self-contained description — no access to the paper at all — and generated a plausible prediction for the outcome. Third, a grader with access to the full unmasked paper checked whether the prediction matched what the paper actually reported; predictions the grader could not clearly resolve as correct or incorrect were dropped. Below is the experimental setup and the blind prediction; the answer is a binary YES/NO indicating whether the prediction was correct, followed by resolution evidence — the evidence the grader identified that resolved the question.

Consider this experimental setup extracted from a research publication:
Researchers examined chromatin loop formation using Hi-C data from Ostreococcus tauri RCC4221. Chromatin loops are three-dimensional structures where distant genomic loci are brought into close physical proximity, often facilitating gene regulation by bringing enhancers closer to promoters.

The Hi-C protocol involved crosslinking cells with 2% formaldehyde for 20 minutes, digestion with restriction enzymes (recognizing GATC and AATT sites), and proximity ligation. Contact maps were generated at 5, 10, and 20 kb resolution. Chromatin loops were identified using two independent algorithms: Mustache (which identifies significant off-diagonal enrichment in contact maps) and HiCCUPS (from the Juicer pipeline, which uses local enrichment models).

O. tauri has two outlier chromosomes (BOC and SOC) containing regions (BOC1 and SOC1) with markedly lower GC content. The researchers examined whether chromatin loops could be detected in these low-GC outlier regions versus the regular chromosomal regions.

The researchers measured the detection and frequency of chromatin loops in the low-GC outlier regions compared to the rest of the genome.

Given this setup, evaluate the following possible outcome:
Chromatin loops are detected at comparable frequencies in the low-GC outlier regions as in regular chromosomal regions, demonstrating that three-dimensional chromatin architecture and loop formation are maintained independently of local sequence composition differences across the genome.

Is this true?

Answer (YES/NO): NO